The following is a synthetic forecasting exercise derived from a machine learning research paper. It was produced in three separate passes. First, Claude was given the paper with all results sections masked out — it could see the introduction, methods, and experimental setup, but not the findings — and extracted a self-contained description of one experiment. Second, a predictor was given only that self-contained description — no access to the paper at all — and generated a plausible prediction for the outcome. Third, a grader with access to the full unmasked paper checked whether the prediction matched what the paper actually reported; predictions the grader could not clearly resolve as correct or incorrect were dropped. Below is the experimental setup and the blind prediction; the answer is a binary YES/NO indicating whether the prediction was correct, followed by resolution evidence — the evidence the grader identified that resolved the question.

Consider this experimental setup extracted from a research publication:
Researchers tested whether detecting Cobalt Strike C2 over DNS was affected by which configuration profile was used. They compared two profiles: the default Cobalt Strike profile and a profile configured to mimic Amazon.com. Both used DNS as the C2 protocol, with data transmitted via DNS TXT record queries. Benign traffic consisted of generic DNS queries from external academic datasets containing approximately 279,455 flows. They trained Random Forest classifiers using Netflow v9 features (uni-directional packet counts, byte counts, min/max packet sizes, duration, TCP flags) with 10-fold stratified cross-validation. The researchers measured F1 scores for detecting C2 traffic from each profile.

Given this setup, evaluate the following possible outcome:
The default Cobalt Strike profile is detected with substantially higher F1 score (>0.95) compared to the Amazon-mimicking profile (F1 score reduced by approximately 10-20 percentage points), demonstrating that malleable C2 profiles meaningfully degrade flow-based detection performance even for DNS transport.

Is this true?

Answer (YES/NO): NO